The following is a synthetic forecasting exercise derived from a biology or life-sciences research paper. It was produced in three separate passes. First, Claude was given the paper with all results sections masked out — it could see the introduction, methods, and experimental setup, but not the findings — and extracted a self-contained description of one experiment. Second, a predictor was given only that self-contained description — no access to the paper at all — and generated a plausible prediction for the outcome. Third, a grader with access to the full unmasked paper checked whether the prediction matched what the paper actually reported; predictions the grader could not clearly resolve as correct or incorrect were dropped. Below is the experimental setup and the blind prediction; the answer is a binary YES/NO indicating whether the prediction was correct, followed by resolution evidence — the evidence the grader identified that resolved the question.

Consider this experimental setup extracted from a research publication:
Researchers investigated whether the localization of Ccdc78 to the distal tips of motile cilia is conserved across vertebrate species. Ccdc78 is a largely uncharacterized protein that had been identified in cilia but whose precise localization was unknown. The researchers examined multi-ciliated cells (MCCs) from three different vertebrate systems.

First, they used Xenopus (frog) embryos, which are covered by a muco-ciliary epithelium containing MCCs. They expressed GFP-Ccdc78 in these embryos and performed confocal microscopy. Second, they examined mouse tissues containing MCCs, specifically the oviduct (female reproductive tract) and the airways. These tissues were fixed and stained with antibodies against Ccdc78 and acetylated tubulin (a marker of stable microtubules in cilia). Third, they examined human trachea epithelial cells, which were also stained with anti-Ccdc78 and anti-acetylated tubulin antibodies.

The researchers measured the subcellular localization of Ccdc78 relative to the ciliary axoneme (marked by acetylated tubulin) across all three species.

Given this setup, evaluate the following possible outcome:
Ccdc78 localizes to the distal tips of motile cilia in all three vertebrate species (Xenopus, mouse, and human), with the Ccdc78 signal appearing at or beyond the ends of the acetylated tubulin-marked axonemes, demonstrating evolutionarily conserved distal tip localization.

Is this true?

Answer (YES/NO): YES